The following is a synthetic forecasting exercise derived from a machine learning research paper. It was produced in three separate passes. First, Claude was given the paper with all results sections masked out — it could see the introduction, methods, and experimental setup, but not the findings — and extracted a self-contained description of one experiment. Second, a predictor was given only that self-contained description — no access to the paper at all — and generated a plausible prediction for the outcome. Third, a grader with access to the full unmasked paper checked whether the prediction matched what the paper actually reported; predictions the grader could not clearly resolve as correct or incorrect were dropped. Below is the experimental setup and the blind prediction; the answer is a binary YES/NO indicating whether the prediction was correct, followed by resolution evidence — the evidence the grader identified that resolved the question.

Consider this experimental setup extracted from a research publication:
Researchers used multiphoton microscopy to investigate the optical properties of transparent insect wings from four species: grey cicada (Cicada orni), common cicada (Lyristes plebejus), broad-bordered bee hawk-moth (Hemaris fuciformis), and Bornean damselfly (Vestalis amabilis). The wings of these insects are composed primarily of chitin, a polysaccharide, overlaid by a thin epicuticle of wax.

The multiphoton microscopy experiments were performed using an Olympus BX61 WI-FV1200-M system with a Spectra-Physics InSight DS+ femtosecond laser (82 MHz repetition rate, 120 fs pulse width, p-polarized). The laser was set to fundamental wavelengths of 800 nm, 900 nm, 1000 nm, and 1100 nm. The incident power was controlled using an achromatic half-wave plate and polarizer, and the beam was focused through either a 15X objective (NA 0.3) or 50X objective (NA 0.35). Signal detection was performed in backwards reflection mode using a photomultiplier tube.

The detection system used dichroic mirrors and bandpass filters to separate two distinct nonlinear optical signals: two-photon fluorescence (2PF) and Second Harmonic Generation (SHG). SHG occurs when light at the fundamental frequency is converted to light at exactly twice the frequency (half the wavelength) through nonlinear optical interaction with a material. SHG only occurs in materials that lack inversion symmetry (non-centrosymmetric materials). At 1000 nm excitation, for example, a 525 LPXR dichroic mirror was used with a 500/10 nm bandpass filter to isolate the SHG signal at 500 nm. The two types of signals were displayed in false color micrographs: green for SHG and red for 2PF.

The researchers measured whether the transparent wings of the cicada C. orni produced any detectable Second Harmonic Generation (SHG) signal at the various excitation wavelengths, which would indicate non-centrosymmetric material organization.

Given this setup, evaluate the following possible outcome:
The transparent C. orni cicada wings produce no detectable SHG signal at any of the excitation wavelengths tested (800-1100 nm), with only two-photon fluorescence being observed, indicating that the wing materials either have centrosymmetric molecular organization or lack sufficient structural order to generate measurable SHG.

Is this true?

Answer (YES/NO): NO